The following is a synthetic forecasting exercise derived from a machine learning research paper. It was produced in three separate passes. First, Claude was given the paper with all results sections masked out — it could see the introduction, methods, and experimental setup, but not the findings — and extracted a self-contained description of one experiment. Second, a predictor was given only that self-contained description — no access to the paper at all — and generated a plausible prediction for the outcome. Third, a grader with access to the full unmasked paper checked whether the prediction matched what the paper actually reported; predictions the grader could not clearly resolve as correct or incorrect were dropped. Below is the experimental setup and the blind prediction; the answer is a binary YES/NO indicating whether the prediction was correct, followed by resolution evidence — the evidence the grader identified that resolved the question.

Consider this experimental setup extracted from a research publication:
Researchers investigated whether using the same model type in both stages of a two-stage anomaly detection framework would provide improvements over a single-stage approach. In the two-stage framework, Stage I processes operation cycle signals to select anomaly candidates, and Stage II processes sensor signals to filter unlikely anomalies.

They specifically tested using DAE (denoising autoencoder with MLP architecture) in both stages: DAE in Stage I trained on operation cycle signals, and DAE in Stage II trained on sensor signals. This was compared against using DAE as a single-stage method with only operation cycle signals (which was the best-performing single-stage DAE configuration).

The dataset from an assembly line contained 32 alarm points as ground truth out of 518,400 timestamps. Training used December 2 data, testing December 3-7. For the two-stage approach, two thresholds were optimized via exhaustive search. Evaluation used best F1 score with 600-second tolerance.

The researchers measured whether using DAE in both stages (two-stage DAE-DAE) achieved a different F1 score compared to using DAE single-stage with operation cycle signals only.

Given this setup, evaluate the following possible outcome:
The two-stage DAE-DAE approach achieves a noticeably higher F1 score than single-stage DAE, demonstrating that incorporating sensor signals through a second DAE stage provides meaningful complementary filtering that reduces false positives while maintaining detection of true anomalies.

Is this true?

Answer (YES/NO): NO